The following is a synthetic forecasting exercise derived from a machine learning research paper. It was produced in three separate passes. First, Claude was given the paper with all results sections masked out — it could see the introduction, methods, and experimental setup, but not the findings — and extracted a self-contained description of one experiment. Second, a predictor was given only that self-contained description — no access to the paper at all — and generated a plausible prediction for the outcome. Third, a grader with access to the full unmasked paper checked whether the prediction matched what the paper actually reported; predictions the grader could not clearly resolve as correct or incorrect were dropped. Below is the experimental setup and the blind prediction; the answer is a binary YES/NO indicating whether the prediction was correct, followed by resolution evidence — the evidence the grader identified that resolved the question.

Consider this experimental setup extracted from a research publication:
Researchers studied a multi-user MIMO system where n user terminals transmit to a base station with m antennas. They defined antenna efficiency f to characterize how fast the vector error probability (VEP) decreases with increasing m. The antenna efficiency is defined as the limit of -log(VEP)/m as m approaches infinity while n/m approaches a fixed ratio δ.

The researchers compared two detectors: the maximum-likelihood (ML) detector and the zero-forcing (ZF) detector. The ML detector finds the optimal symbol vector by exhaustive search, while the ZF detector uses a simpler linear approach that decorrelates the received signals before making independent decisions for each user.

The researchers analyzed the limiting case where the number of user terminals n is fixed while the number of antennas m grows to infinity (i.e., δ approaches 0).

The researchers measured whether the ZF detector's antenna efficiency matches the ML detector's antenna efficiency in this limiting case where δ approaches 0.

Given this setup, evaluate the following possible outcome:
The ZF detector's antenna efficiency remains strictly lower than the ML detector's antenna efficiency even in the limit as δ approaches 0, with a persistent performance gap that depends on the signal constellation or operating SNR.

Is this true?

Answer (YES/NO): NO